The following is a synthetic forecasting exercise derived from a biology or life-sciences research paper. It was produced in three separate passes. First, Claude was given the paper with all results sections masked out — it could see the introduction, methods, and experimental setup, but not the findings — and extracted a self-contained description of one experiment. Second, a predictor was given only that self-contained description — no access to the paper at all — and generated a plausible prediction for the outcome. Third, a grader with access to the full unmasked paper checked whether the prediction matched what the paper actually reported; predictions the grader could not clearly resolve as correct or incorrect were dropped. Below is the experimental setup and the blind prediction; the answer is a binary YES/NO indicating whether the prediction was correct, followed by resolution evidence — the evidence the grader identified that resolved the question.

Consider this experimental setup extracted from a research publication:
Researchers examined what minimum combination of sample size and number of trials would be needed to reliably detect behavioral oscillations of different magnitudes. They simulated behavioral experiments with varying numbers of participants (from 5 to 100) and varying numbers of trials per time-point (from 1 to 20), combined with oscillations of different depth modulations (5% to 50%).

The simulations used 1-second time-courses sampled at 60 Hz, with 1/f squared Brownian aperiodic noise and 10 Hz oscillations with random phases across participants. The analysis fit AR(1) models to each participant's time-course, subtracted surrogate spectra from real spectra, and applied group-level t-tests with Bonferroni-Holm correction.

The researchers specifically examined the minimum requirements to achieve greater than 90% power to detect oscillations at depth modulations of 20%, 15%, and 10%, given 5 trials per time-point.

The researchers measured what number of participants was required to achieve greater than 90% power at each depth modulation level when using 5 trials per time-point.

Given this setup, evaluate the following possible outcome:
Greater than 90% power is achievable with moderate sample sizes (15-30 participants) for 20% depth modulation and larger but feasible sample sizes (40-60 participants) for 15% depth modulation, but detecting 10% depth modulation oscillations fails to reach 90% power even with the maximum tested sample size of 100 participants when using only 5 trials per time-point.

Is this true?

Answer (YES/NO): NO